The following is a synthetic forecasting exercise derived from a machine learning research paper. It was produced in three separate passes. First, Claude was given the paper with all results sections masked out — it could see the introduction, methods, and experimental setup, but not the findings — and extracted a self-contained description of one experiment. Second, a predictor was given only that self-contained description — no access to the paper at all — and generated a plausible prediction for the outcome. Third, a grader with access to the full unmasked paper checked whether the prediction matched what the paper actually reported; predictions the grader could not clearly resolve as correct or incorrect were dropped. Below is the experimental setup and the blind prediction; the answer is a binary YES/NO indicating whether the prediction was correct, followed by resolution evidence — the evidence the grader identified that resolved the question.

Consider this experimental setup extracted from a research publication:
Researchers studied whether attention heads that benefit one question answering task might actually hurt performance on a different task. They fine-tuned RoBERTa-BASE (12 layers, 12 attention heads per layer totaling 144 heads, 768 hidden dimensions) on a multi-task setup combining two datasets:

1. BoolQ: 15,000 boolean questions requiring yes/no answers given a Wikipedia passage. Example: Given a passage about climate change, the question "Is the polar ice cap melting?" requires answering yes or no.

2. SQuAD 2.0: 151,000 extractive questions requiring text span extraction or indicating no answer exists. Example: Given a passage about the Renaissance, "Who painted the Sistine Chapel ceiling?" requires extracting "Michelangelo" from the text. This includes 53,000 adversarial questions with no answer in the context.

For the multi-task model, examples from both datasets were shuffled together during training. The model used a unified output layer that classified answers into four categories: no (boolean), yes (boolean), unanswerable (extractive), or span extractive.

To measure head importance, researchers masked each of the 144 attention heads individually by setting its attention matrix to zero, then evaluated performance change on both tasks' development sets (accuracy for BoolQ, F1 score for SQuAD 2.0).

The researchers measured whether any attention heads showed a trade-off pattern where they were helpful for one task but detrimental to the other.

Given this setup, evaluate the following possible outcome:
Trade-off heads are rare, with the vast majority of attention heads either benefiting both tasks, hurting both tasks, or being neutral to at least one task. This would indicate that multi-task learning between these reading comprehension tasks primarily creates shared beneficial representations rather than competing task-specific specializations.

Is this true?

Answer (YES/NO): NO